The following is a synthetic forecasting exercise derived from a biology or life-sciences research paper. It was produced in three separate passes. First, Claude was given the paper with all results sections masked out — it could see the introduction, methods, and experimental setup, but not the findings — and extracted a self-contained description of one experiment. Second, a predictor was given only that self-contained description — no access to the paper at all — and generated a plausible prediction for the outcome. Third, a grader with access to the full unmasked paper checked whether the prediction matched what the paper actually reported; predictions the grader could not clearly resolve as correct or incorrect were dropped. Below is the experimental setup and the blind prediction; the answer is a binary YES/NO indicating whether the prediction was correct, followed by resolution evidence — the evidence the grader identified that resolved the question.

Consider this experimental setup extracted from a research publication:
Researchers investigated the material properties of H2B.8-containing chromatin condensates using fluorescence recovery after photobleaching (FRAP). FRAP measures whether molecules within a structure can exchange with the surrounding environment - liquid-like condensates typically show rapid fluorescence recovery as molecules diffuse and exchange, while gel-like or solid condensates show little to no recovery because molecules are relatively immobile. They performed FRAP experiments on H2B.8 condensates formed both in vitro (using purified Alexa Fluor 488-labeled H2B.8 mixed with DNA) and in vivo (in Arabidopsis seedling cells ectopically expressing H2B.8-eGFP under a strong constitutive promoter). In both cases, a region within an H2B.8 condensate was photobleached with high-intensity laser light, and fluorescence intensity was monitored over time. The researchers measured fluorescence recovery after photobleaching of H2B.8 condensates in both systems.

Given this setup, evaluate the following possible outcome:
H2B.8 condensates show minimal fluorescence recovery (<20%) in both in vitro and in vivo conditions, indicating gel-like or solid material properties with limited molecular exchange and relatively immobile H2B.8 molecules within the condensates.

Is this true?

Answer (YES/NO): YES